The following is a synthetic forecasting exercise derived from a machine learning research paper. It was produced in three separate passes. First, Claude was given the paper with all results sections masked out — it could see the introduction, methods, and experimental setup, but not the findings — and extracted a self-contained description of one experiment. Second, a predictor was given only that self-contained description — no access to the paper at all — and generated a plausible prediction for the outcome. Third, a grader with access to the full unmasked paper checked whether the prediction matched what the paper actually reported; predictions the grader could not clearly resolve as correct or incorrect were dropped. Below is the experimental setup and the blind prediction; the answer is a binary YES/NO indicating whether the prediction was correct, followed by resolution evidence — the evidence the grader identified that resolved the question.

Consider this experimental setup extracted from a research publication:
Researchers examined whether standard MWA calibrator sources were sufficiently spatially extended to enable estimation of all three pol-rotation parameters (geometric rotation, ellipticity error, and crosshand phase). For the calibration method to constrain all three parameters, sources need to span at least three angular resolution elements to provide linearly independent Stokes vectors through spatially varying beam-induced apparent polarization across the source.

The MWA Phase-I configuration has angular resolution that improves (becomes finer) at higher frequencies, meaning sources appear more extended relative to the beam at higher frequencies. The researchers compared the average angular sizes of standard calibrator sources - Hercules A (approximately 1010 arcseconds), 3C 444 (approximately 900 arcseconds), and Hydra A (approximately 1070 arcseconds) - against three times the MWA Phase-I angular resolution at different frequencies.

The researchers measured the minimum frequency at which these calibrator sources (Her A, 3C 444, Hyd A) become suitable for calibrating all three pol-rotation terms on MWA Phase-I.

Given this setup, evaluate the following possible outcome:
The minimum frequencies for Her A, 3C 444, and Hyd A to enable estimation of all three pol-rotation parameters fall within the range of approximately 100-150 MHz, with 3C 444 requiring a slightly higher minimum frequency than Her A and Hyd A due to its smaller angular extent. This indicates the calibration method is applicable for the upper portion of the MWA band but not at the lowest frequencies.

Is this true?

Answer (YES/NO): NO